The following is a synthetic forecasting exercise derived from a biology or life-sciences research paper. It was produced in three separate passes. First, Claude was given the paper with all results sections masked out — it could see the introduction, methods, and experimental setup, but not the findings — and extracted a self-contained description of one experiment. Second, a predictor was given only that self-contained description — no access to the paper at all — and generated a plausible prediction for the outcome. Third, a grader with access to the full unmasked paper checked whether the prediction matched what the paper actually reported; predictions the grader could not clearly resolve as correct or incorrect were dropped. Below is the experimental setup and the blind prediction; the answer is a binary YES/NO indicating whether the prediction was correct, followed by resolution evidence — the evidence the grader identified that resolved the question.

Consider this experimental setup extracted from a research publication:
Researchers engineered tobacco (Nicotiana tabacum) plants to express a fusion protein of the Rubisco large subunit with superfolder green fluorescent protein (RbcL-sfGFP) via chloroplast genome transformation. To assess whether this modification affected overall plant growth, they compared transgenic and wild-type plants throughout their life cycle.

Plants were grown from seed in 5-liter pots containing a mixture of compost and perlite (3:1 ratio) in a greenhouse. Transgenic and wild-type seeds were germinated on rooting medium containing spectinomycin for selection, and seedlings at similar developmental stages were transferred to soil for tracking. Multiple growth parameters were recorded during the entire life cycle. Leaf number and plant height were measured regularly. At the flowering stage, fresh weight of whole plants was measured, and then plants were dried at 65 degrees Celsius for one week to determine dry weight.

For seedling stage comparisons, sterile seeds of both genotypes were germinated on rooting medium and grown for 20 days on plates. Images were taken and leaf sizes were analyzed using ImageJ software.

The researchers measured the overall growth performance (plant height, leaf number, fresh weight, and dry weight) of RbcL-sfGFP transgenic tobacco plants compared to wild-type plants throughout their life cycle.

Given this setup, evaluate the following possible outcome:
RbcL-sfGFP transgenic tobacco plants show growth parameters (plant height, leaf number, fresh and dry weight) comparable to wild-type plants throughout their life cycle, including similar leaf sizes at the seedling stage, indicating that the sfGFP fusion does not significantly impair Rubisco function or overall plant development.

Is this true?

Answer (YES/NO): NO